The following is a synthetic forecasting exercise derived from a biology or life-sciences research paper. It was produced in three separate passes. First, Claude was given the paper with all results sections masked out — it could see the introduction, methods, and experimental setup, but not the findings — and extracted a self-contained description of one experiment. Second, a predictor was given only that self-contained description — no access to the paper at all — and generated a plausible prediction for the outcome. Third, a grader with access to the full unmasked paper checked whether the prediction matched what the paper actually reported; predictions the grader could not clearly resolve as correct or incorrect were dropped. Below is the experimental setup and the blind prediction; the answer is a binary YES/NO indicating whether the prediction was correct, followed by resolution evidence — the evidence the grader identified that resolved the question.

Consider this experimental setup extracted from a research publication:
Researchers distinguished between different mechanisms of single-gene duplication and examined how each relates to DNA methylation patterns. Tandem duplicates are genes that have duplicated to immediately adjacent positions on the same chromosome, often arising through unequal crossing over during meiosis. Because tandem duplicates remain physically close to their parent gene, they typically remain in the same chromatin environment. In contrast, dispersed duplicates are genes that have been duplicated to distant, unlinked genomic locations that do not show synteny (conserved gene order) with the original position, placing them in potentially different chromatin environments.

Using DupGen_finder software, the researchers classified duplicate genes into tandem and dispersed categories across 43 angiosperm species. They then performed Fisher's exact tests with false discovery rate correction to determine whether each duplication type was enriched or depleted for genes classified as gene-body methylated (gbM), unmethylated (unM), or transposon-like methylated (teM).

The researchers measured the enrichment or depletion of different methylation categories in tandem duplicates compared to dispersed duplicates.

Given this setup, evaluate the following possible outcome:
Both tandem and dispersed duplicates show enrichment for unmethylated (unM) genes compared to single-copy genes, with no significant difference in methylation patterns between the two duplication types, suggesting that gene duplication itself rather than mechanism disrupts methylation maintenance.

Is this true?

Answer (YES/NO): NO